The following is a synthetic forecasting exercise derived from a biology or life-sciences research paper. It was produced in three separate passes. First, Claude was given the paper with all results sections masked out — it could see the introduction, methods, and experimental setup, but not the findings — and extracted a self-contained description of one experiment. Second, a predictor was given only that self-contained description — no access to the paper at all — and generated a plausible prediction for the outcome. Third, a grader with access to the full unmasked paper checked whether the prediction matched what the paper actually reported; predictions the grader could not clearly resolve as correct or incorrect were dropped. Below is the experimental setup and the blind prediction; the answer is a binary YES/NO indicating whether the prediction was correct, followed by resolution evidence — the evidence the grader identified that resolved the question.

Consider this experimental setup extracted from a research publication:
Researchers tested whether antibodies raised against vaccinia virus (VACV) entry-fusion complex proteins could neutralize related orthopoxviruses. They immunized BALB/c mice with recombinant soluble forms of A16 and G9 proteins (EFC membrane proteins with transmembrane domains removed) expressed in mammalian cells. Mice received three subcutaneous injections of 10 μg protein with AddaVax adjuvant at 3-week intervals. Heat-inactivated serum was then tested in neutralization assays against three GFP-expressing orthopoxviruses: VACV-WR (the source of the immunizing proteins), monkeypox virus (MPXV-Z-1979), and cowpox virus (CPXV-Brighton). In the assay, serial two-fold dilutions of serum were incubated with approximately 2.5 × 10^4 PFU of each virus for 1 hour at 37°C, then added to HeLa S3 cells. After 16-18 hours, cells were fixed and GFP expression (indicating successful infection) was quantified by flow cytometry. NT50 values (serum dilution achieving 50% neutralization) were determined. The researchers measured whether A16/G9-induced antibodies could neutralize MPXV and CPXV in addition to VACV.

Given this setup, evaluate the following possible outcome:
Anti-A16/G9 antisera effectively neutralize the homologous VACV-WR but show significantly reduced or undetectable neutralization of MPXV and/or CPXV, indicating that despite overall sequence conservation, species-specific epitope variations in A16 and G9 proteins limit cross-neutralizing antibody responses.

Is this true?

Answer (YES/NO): NO